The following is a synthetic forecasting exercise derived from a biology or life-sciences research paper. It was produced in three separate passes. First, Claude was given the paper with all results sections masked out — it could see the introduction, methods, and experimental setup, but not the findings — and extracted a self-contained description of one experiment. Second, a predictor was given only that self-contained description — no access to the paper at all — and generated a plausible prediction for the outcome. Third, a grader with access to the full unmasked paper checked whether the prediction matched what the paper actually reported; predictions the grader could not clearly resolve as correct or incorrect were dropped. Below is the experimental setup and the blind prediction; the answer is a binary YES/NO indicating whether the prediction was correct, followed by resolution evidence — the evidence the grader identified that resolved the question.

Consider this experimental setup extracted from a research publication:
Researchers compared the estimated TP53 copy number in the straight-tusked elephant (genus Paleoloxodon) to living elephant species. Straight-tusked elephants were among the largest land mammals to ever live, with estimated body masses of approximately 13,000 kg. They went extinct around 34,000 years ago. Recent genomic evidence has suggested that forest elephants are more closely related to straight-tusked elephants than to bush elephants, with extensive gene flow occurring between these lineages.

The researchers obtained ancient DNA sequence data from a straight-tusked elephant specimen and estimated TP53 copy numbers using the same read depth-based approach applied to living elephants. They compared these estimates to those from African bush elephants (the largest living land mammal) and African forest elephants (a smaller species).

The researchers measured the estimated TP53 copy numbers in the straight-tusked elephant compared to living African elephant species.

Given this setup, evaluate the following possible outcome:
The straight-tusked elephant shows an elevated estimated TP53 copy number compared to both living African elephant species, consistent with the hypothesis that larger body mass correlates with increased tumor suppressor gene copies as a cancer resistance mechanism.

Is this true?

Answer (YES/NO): NO